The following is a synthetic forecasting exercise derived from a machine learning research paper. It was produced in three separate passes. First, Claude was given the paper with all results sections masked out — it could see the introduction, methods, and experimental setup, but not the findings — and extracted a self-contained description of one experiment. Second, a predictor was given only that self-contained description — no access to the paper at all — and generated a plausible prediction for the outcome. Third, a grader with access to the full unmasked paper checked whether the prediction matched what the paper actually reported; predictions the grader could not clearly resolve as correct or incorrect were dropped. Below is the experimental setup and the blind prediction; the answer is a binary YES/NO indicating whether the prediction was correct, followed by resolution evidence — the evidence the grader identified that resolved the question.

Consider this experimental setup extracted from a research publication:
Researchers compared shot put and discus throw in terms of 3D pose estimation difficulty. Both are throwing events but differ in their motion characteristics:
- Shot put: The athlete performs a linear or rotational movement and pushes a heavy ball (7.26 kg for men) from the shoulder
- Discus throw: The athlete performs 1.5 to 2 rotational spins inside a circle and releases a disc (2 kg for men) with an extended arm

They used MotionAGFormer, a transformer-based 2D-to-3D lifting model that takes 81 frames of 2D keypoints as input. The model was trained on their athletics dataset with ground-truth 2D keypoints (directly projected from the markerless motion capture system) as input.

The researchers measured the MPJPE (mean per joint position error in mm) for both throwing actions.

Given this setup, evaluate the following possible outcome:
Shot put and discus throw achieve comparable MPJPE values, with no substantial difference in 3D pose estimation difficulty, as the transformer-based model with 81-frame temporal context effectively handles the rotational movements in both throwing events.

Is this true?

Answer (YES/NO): NO